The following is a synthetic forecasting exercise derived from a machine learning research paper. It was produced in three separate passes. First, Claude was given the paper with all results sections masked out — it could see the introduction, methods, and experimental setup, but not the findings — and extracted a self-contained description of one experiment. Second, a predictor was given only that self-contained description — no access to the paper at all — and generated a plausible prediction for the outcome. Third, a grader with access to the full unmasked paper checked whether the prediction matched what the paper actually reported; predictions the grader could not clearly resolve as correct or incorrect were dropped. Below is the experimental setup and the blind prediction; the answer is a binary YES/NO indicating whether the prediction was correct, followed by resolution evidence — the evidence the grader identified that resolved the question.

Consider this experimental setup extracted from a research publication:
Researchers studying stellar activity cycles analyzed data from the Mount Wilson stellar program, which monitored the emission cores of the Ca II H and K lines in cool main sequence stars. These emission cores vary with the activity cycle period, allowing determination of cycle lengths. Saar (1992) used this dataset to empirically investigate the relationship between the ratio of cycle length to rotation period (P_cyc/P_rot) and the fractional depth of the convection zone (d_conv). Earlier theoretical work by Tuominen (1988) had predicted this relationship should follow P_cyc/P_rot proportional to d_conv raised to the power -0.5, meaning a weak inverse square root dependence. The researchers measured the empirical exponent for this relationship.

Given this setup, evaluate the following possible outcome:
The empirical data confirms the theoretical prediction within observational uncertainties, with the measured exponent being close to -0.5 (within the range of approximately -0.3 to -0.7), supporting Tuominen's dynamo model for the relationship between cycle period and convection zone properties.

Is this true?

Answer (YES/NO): NO